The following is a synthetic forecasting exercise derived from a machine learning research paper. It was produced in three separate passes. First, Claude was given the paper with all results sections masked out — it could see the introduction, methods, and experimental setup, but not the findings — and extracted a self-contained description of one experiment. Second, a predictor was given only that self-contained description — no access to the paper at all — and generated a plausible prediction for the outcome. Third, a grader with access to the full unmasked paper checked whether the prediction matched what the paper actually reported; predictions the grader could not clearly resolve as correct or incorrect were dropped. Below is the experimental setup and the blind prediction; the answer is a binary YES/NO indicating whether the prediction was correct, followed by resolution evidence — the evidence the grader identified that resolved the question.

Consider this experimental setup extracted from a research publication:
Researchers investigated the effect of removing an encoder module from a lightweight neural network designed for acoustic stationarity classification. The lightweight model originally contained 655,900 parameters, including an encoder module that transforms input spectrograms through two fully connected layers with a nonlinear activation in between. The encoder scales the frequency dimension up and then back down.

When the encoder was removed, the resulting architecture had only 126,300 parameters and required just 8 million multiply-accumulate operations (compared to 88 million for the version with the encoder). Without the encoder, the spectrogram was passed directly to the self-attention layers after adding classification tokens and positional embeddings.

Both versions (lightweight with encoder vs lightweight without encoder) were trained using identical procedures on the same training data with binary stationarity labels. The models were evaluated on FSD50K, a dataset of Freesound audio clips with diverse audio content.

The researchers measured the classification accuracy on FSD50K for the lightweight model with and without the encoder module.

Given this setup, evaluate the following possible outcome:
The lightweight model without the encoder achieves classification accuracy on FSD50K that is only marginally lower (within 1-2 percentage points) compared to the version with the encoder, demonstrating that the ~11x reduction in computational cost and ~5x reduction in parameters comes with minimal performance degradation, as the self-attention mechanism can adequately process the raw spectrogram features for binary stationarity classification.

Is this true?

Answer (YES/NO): YES